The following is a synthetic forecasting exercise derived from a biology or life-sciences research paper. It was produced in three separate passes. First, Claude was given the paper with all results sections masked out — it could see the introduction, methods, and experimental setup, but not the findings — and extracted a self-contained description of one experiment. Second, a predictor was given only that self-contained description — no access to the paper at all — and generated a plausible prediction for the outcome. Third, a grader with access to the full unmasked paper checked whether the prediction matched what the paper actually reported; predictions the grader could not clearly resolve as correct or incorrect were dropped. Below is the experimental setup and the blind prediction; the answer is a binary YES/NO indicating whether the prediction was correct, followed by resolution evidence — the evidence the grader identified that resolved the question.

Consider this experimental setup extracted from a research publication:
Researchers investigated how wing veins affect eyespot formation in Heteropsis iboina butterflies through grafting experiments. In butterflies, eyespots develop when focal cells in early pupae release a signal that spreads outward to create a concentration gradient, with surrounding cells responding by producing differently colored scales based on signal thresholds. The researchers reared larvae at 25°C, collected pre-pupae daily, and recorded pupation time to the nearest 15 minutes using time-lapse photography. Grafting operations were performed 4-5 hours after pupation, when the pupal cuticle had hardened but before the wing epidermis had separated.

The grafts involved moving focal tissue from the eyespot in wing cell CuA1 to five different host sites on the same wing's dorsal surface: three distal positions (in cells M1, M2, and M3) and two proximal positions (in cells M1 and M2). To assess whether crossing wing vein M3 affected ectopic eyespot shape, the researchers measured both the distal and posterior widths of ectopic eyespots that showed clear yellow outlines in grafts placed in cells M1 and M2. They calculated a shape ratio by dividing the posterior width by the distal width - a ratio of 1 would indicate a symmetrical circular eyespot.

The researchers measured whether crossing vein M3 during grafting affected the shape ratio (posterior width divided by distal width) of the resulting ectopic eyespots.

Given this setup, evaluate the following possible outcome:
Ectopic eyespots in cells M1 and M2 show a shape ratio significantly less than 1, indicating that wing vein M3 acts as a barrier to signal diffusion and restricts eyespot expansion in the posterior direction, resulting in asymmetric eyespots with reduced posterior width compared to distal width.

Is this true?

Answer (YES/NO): NO